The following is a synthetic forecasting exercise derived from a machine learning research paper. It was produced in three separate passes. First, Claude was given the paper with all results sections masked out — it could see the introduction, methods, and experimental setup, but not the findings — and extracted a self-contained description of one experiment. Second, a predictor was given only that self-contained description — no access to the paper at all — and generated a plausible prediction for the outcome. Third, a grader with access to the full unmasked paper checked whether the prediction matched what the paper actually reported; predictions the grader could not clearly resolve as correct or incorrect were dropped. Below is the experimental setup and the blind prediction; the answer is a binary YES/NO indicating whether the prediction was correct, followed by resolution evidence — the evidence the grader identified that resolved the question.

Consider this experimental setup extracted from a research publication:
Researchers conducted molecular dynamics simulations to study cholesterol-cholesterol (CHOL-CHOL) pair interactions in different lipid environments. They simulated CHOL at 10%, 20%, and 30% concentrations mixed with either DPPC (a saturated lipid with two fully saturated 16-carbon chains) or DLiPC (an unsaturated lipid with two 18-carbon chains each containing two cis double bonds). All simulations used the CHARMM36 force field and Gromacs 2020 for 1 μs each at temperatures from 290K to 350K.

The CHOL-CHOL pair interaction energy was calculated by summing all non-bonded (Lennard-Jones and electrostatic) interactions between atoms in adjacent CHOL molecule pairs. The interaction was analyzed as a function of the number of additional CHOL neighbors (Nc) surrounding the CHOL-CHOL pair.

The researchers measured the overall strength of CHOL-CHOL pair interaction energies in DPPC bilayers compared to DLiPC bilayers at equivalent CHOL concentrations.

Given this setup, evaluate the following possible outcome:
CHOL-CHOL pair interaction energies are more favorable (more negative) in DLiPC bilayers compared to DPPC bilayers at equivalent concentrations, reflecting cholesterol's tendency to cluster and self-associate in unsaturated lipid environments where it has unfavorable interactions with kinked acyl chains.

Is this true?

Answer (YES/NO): YES